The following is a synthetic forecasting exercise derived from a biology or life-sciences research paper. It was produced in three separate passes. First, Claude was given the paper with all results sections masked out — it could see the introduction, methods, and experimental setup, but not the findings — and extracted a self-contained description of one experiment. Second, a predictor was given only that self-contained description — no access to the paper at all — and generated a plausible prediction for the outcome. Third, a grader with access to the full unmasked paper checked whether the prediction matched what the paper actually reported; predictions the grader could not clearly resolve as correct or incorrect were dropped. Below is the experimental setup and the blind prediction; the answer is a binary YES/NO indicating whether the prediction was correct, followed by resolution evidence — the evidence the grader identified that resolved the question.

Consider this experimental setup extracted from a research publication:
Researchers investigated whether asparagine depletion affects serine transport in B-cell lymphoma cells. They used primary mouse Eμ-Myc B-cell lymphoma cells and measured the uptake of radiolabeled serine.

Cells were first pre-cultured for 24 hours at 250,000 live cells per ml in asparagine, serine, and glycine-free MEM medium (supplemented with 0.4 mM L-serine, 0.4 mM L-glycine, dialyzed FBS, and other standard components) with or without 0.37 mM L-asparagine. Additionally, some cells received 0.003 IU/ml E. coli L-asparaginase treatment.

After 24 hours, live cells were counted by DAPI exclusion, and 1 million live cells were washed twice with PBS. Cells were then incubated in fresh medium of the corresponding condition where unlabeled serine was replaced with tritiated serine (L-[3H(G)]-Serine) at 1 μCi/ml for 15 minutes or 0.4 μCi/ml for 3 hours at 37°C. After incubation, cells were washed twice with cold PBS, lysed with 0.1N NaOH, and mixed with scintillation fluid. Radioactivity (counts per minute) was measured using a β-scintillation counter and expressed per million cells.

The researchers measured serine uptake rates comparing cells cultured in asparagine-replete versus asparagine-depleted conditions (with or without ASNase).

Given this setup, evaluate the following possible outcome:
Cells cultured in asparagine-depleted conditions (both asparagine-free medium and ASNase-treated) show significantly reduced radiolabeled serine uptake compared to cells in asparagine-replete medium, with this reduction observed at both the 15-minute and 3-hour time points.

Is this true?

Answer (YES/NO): YES